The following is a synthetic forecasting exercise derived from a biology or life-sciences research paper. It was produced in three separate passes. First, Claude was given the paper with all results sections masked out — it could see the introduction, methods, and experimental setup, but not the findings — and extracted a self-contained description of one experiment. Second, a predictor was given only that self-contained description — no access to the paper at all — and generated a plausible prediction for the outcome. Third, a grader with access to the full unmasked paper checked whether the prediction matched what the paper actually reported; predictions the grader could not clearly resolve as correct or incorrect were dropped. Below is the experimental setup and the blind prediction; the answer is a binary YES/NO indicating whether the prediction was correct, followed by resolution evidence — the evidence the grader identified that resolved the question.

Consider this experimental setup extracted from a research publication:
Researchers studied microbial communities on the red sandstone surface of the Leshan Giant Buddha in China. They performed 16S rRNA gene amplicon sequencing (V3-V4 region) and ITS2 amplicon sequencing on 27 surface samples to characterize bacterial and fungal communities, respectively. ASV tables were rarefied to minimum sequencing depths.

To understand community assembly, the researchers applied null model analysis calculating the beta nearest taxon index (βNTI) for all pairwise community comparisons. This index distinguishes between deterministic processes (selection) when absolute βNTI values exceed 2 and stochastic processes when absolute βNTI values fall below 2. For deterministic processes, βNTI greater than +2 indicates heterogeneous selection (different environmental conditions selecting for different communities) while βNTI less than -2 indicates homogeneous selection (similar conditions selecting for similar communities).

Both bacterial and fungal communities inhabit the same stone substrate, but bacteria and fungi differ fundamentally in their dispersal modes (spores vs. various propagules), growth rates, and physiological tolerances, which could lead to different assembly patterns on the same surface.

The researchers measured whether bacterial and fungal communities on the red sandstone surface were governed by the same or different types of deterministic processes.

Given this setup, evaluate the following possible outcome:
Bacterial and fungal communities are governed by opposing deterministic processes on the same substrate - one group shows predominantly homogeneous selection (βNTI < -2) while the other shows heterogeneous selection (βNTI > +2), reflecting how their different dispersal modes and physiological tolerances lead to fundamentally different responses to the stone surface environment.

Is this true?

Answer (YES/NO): NO